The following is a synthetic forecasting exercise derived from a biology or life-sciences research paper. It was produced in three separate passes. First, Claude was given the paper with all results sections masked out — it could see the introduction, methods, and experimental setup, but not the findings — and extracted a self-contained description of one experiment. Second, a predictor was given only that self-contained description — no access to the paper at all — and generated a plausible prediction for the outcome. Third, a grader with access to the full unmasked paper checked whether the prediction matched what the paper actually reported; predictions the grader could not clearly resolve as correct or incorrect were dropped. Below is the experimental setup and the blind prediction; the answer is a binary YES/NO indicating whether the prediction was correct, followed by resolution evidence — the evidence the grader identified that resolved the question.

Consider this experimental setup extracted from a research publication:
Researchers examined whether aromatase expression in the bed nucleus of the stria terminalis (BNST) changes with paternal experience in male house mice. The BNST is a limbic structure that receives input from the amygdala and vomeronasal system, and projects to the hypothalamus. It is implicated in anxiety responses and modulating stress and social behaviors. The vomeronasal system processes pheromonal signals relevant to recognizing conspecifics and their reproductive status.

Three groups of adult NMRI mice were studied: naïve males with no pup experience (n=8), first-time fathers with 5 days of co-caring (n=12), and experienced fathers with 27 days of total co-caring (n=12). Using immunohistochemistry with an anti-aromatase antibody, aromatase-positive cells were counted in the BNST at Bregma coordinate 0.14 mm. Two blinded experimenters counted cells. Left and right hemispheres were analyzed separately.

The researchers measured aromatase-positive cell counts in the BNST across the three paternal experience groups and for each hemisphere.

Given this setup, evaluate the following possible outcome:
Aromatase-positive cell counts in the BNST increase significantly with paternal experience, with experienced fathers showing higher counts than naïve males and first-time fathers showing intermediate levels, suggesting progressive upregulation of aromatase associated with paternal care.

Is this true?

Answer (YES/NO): NO